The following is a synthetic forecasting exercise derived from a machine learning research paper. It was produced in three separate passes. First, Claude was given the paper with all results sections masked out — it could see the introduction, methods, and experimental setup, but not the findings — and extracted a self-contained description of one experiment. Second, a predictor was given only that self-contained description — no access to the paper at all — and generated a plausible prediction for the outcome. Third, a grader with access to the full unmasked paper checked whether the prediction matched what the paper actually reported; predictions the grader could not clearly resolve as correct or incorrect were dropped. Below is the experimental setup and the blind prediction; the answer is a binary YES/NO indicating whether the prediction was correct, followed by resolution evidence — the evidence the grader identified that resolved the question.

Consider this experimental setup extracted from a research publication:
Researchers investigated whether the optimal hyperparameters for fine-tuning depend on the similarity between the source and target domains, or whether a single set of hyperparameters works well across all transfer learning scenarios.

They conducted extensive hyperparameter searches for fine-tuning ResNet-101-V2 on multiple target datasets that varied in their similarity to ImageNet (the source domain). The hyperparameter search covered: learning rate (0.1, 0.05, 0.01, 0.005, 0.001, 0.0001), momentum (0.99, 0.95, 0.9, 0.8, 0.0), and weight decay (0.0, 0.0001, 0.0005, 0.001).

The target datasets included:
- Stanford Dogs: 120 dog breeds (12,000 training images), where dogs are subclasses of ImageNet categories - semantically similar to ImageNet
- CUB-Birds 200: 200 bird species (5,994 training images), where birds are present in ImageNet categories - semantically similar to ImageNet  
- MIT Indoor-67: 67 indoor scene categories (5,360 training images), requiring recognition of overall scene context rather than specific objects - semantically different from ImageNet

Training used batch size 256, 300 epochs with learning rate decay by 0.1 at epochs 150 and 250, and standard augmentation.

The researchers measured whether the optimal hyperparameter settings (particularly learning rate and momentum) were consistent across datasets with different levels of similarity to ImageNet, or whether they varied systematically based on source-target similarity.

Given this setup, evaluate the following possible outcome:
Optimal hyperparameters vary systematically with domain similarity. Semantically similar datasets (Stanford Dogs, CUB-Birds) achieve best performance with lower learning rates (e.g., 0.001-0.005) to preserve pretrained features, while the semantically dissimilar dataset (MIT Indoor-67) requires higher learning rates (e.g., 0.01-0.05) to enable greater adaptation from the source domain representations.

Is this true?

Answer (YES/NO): NO